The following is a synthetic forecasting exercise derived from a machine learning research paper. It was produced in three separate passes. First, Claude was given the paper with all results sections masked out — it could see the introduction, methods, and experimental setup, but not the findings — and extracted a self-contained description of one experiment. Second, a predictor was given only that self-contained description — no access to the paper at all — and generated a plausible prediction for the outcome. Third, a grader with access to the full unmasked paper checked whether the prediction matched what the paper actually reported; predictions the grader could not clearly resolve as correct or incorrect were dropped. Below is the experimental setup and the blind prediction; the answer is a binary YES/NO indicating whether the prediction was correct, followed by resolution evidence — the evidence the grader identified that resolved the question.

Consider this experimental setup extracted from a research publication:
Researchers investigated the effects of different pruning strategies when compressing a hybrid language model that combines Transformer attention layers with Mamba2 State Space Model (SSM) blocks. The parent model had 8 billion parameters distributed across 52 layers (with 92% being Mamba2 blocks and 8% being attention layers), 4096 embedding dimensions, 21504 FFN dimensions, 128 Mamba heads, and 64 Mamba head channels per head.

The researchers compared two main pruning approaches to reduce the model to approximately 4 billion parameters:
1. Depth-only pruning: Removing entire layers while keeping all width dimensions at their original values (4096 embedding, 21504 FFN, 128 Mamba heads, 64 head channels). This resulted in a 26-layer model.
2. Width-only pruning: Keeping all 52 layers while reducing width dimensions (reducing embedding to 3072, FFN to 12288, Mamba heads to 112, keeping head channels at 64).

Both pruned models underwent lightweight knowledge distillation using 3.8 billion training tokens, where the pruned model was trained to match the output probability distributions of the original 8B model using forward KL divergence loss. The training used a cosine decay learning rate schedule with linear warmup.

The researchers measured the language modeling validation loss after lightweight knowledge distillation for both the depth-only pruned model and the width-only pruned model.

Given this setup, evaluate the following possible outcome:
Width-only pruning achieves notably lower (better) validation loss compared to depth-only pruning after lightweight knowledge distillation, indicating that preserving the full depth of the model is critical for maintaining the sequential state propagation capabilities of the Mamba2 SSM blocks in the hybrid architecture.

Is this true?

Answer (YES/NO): YES